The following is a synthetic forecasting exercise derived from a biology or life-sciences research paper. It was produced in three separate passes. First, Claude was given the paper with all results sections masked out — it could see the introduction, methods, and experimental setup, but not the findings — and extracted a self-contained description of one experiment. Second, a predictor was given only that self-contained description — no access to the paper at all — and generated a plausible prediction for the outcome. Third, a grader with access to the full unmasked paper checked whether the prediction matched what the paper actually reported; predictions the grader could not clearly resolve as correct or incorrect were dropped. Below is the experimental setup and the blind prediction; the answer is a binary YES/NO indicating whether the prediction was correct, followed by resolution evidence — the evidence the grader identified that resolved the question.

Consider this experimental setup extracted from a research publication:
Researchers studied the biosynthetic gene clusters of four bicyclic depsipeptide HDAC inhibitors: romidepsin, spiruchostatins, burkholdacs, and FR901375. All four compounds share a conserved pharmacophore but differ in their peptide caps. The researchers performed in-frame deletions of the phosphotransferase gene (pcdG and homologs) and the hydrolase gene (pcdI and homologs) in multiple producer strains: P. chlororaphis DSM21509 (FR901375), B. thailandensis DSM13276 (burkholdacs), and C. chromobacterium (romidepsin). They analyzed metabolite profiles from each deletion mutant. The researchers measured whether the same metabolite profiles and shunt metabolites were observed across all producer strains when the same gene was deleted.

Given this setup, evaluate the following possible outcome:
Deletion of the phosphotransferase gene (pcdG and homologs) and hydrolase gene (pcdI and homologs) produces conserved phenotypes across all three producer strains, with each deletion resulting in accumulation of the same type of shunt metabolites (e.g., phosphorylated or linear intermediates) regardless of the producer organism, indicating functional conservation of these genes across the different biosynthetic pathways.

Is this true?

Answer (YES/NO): YES